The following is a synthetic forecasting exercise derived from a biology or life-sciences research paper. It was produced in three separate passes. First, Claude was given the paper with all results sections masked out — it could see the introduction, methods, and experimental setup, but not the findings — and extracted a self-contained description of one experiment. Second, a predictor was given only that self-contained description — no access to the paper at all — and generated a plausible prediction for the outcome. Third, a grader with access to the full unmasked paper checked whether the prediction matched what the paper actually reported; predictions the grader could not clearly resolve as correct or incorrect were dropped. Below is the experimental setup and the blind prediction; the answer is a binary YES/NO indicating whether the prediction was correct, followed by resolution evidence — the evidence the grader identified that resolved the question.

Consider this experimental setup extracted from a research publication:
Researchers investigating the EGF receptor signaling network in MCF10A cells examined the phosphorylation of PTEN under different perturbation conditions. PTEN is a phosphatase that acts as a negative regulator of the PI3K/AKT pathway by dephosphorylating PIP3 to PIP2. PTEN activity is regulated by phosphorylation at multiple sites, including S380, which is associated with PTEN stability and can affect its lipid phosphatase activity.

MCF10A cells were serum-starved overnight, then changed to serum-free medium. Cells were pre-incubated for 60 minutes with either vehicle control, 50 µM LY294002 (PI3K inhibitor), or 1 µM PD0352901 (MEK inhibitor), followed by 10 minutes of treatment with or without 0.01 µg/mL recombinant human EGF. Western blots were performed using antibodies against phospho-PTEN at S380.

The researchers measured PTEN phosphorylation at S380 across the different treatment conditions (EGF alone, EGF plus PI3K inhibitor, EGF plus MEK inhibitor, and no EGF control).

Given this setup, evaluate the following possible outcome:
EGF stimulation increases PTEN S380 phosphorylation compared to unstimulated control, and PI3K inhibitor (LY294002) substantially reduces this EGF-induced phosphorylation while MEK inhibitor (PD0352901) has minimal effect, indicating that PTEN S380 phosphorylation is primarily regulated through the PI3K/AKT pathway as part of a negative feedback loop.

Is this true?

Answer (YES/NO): NO